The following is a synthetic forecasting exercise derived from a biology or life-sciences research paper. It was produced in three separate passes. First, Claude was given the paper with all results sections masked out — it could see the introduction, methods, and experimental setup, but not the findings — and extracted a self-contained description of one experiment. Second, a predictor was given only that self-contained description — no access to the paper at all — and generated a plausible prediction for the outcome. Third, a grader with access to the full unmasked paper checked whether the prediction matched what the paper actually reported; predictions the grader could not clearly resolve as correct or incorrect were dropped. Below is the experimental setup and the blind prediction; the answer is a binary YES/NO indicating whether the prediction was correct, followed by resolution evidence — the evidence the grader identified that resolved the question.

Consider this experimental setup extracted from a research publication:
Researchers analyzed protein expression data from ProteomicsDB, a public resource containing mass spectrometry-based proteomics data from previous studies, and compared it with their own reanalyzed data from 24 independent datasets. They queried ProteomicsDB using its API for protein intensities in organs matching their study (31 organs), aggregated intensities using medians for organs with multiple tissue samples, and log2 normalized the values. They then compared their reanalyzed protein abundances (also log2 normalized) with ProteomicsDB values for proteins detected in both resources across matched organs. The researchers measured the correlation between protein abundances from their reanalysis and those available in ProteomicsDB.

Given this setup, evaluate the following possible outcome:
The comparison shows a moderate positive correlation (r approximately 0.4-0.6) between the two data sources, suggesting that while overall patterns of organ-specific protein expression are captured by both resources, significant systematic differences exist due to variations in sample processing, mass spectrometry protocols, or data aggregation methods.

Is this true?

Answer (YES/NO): NO